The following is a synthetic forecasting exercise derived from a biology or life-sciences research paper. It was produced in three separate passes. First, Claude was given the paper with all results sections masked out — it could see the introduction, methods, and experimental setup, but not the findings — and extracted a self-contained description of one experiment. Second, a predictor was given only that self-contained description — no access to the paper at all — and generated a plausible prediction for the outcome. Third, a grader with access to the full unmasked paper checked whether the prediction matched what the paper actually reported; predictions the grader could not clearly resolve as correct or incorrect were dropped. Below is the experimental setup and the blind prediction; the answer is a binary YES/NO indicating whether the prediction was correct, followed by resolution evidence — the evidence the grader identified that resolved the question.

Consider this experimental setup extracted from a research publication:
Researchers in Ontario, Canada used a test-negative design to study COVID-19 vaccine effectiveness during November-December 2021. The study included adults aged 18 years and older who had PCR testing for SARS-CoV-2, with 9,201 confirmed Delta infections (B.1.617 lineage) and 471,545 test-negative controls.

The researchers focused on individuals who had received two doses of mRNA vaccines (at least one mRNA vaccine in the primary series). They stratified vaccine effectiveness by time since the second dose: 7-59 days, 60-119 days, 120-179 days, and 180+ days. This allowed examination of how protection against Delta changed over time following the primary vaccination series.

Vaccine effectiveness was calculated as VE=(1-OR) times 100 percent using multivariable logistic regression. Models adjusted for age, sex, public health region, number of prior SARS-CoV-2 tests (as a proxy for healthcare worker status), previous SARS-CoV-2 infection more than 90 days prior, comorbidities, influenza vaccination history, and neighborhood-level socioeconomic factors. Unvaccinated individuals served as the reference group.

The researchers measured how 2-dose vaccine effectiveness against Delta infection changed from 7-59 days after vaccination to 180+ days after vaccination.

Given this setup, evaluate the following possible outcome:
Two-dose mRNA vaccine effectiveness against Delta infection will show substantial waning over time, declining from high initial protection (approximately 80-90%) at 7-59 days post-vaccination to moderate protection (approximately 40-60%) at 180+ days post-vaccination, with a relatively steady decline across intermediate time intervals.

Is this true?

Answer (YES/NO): NO